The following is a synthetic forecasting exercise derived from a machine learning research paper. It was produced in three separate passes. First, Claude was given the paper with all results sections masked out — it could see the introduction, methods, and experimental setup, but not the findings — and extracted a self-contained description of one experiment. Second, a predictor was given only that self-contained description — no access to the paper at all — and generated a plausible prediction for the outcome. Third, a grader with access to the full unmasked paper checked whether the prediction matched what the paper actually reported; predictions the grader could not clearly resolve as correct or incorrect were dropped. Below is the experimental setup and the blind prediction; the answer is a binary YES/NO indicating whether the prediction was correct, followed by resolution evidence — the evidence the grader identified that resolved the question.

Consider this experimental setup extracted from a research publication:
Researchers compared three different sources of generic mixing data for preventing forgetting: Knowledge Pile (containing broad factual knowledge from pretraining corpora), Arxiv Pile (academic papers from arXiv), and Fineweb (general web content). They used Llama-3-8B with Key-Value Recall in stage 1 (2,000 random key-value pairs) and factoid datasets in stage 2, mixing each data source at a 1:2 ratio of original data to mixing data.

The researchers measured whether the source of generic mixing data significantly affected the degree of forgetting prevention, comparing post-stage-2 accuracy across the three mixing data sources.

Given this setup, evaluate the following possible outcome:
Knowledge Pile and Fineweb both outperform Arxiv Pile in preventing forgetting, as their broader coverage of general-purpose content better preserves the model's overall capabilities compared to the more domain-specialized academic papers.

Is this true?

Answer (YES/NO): NO